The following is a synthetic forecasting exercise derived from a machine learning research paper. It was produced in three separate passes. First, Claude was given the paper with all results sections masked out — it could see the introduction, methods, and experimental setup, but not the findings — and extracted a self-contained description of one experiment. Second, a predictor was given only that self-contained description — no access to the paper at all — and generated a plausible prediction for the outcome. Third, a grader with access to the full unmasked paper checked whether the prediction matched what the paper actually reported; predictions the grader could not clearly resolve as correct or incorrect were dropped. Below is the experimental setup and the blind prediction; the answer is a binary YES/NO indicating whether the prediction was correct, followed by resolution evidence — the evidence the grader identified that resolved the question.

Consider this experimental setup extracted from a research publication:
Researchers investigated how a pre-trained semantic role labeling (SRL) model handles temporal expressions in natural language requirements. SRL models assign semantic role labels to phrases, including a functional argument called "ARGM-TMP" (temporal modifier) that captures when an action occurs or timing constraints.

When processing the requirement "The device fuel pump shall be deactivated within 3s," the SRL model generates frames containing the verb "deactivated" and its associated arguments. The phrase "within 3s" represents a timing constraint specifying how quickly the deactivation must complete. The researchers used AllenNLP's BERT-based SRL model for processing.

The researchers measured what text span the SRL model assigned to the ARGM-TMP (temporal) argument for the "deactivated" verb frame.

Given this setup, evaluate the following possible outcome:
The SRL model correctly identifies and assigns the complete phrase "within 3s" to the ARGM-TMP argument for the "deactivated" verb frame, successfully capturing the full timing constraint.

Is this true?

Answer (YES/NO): YES